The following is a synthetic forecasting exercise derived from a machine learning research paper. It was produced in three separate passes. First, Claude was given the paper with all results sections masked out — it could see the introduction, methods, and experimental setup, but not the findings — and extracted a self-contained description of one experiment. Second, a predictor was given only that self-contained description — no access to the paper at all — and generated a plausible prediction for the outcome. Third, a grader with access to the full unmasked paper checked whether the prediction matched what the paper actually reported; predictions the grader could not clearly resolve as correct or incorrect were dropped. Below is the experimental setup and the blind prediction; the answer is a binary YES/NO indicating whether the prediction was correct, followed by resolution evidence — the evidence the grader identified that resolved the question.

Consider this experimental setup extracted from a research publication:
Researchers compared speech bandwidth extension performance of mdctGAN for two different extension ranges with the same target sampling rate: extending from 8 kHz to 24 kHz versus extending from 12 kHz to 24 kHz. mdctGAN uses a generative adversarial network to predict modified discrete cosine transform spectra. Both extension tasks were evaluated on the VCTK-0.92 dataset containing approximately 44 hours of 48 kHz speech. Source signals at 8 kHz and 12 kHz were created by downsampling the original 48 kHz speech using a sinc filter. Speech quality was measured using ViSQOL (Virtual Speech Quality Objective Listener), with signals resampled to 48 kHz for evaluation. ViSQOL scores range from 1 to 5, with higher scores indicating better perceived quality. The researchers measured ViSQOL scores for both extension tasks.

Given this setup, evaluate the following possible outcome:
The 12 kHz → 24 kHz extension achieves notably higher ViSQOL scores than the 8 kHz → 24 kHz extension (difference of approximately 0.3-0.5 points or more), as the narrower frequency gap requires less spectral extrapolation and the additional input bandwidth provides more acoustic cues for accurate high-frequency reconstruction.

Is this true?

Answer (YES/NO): NO